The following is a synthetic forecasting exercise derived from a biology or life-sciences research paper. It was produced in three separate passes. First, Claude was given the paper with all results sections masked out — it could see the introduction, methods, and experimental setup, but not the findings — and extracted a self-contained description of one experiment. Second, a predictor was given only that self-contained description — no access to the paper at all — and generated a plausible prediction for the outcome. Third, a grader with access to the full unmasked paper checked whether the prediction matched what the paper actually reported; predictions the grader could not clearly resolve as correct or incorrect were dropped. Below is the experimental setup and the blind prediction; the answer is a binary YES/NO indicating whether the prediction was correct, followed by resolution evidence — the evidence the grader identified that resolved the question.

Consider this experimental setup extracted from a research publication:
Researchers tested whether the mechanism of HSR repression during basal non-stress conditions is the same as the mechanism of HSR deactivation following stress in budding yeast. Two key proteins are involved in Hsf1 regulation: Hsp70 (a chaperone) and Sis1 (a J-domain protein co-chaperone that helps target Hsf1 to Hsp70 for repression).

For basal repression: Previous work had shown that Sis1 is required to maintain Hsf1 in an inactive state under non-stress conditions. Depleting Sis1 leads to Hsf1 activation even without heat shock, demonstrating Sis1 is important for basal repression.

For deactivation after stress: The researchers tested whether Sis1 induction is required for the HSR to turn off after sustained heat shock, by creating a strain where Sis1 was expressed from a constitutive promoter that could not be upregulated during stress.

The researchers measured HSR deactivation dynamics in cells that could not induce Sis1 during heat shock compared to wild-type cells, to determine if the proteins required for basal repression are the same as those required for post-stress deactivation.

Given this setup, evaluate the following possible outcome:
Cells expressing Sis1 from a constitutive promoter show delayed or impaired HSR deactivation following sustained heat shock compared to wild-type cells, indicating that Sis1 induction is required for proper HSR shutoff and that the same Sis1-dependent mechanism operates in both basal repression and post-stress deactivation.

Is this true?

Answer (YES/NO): NO